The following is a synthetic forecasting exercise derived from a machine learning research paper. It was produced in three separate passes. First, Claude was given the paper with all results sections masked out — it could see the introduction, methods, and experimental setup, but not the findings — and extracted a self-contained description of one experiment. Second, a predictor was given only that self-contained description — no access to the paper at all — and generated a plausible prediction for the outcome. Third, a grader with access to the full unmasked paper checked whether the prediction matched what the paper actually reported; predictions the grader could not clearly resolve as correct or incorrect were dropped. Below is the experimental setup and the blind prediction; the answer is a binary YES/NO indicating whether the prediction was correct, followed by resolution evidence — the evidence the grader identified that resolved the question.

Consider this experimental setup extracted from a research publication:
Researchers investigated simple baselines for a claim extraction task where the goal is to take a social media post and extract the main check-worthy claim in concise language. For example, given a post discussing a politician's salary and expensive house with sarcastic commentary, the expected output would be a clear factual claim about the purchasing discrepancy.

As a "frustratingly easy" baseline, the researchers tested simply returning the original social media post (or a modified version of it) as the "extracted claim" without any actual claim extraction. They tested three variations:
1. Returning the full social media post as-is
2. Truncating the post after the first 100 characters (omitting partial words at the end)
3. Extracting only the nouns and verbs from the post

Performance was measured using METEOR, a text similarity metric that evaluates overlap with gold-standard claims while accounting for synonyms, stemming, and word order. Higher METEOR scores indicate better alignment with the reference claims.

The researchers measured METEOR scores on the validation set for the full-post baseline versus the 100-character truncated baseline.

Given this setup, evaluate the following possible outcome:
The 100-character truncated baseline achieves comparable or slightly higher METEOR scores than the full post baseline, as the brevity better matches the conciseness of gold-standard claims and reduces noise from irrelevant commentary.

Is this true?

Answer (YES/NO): YES